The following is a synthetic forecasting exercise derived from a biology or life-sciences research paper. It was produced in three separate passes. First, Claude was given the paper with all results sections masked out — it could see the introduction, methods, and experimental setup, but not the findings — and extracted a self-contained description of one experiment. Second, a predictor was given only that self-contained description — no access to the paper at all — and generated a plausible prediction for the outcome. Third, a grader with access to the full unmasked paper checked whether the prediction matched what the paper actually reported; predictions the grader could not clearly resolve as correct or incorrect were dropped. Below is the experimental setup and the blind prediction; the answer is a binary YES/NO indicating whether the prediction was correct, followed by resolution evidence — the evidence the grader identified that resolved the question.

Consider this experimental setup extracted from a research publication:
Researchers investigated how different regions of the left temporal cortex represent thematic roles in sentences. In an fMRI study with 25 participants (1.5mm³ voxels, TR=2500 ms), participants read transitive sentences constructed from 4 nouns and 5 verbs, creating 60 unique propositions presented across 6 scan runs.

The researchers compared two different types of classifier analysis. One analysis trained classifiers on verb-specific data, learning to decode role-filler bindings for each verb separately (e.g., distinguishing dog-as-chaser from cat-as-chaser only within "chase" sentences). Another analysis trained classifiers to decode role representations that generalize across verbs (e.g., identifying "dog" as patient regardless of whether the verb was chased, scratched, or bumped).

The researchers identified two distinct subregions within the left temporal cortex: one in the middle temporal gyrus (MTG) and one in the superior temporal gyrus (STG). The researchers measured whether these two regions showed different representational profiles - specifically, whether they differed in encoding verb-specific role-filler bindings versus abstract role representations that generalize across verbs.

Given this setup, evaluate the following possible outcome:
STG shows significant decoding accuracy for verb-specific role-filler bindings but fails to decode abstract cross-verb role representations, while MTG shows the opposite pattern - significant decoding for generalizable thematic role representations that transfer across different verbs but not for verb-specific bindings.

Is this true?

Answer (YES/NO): NO